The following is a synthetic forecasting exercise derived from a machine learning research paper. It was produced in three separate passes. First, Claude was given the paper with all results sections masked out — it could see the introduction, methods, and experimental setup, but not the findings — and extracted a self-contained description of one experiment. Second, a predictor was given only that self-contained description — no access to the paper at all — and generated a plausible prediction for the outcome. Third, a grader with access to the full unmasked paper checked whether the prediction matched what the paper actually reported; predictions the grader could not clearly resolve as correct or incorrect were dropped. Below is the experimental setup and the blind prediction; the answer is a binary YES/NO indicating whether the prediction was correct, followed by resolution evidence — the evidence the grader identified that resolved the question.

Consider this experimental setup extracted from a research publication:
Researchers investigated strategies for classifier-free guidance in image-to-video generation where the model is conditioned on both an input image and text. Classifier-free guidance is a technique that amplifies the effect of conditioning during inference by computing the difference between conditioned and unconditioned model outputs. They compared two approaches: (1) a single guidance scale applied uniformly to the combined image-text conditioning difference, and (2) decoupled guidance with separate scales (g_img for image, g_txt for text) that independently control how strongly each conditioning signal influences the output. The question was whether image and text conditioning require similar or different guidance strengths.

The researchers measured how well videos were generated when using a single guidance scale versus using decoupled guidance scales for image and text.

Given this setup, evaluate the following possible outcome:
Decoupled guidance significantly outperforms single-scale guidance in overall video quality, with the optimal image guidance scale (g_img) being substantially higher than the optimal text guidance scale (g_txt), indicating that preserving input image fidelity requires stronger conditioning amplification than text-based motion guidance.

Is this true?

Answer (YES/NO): NO